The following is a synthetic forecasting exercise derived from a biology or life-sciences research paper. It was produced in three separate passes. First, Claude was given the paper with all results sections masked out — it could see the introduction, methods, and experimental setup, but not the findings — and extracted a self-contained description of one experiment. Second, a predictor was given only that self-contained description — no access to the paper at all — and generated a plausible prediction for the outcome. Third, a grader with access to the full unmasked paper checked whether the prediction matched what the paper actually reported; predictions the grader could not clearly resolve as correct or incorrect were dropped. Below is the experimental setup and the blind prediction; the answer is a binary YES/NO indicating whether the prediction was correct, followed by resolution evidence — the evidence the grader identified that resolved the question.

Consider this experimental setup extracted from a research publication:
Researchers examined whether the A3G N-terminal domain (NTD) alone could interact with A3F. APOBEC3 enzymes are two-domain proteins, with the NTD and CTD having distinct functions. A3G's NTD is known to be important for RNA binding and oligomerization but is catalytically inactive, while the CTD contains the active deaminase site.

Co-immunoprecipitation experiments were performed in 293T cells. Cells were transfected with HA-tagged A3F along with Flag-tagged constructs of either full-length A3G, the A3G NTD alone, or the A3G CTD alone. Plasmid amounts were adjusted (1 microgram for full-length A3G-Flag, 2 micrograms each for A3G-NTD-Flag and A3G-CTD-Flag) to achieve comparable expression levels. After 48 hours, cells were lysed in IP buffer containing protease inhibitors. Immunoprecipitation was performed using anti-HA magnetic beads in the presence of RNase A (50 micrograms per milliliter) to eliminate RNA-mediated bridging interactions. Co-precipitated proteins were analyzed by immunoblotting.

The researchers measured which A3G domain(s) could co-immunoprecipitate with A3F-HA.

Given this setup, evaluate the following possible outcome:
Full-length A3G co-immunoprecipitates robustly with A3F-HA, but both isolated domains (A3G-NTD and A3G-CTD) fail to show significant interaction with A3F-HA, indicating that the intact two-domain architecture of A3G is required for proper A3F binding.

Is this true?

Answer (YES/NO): NO